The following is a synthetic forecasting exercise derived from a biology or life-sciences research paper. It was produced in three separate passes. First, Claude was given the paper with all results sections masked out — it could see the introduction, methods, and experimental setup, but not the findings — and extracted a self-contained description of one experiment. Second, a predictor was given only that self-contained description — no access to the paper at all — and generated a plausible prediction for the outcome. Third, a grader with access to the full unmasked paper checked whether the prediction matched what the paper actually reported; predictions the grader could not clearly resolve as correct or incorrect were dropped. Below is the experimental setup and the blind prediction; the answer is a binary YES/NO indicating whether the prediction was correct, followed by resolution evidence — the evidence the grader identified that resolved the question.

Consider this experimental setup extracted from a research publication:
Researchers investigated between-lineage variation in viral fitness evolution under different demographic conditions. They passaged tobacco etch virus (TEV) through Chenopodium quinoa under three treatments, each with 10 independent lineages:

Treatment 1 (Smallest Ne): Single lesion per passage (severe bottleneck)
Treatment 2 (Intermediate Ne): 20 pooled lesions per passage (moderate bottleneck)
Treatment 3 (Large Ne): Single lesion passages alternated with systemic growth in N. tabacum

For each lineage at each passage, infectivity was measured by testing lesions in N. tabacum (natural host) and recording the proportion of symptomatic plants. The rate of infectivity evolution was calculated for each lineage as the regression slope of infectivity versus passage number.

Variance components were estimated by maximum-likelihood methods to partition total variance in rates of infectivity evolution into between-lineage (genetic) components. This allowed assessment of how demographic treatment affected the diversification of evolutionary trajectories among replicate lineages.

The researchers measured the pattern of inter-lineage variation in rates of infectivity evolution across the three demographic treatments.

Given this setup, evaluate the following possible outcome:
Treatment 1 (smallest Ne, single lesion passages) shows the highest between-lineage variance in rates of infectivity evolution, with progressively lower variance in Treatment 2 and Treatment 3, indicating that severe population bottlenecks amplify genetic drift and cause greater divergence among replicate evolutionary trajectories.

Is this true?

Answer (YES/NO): YES